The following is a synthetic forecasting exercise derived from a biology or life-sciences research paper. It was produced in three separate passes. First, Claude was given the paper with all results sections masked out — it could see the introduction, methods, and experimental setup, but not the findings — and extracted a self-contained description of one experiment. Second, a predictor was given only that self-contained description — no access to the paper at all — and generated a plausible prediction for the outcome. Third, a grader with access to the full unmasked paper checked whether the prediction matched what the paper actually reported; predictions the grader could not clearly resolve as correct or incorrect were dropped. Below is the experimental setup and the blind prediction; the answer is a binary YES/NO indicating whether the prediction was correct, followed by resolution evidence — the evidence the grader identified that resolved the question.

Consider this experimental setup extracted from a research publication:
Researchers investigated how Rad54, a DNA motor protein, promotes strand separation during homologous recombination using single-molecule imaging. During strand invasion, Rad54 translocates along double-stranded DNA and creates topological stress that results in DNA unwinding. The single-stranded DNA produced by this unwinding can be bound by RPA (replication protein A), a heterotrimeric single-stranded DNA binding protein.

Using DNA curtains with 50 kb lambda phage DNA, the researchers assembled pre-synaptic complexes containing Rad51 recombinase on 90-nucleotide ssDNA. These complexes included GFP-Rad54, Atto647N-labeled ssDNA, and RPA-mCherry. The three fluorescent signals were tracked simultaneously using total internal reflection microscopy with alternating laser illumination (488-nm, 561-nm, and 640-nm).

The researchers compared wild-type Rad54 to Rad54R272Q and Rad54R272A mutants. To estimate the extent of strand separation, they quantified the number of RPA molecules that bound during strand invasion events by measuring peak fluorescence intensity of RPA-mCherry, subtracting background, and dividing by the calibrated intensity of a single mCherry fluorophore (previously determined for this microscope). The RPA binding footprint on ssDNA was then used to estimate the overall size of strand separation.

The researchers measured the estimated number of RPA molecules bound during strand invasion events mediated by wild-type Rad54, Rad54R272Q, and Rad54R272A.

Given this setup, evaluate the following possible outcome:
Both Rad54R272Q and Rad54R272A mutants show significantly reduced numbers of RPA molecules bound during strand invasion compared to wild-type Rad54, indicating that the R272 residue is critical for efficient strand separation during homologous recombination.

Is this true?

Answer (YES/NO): YES